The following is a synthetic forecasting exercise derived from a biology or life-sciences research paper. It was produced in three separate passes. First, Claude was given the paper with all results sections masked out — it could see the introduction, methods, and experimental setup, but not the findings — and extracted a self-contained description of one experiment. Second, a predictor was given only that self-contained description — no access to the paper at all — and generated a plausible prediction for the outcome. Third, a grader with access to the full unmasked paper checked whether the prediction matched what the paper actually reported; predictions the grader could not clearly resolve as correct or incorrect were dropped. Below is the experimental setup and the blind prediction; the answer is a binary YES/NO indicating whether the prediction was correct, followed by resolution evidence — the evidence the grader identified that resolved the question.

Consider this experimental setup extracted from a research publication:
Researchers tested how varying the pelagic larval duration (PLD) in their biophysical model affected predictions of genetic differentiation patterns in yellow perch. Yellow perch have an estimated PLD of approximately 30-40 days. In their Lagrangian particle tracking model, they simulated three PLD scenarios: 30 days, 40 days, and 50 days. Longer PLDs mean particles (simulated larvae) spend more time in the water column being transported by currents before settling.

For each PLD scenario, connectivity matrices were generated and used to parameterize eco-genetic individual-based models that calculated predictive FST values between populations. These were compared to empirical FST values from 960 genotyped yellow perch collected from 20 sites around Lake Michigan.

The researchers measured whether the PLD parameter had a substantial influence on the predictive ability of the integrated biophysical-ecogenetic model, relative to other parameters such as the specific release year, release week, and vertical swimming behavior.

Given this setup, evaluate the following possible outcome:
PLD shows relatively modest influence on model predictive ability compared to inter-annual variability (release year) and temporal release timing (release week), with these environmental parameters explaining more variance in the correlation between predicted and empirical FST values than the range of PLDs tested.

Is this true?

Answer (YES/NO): YES